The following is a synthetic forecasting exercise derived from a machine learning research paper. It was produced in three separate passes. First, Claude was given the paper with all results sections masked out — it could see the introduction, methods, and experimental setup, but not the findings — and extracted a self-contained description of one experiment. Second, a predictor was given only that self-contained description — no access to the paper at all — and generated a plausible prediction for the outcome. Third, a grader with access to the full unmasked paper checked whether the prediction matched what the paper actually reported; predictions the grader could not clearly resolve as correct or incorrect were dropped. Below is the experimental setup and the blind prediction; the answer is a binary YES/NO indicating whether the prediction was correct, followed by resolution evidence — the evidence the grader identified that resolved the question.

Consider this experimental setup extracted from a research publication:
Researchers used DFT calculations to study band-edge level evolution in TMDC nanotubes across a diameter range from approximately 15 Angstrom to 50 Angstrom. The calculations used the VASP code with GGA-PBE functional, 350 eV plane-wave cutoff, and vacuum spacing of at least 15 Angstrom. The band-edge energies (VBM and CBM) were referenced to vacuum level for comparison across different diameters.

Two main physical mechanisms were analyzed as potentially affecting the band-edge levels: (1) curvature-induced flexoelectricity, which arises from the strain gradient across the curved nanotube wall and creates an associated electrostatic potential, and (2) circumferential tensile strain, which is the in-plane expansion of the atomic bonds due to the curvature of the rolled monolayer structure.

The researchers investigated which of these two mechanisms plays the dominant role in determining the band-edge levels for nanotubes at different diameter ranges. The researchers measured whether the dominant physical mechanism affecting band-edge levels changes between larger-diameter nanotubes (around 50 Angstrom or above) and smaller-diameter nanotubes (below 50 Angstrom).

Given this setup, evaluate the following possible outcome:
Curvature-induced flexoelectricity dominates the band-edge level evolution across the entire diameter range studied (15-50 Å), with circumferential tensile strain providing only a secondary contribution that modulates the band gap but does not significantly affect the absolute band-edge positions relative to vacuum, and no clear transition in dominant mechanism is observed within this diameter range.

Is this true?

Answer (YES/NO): NO